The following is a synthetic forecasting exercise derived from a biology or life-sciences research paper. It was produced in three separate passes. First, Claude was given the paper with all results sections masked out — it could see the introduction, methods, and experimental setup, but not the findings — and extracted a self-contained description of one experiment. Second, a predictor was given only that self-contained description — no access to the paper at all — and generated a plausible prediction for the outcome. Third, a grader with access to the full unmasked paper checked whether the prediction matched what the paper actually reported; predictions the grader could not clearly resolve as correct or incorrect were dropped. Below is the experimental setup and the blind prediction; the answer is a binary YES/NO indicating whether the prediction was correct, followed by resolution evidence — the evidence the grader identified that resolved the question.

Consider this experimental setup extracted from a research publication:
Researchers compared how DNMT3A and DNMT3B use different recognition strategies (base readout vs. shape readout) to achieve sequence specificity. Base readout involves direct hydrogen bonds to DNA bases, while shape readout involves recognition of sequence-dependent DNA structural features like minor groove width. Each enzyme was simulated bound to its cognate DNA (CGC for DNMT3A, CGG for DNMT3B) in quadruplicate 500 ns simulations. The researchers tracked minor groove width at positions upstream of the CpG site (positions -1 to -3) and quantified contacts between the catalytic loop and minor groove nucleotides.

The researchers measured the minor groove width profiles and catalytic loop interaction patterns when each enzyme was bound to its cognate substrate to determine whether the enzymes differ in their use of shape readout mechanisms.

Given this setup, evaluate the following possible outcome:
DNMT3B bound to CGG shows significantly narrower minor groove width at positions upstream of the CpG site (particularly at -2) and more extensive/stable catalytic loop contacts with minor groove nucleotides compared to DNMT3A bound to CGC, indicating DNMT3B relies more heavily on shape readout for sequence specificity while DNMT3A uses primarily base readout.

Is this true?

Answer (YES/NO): NO